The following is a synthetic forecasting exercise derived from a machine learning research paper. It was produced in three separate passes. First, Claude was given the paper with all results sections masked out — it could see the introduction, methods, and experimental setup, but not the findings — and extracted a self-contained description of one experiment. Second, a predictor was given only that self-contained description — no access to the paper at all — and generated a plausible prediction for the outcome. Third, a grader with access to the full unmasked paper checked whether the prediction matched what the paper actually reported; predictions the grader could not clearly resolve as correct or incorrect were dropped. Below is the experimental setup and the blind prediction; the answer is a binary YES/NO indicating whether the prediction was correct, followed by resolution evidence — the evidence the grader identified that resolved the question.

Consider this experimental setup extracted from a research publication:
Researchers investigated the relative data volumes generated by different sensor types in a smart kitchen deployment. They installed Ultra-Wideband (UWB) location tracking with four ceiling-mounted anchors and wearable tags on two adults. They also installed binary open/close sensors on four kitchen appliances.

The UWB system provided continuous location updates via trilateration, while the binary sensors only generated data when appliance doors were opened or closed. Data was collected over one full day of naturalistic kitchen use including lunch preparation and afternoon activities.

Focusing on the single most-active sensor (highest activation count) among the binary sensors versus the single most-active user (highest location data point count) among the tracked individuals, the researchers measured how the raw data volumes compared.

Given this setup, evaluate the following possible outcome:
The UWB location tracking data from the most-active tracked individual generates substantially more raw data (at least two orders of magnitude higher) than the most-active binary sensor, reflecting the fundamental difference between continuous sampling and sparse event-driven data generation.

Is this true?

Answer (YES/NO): YES